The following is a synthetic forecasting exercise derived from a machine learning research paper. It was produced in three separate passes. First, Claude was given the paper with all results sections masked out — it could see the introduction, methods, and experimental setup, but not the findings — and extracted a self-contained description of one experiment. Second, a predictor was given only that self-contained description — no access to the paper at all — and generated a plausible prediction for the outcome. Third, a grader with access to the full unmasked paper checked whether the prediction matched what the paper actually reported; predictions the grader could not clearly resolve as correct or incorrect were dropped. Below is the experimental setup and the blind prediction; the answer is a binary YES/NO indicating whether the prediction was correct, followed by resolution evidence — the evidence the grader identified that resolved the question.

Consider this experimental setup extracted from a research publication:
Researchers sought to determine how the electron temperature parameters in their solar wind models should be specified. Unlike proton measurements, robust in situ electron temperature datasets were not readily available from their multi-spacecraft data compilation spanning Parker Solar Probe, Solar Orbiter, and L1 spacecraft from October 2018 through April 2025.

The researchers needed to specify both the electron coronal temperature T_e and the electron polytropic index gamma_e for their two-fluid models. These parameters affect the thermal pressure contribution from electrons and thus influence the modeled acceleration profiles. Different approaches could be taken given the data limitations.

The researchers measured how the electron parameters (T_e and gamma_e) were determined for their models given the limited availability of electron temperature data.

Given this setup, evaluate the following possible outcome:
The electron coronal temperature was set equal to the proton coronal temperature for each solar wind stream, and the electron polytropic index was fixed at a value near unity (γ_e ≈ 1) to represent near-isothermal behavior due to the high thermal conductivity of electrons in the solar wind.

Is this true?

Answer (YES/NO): NO